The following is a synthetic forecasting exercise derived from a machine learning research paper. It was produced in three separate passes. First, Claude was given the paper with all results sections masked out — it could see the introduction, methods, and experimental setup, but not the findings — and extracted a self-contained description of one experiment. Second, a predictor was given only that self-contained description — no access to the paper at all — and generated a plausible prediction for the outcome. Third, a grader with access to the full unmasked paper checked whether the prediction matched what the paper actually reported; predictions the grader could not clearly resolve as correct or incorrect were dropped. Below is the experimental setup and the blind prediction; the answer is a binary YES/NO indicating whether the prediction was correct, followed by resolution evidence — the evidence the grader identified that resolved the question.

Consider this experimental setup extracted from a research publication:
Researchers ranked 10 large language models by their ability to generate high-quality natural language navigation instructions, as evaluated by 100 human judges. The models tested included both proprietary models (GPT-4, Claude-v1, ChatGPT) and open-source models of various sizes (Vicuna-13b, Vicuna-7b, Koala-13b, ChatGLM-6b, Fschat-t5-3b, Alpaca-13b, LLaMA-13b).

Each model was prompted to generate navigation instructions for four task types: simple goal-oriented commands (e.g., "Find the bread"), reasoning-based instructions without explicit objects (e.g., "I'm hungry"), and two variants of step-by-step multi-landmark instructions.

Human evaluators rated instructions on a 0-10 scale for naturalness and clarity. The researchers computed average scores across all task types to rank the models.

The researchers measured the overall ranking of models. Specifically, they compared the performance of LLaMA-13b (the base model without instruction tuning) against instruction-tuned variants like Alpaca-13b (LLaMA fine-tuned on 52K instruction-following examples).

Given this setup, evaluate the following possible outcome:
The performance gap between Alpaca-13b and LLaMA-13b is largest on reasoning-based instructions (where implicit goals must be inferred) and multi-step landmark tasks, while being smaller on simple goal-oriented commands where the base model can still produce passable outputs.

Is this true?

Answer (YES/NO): NO